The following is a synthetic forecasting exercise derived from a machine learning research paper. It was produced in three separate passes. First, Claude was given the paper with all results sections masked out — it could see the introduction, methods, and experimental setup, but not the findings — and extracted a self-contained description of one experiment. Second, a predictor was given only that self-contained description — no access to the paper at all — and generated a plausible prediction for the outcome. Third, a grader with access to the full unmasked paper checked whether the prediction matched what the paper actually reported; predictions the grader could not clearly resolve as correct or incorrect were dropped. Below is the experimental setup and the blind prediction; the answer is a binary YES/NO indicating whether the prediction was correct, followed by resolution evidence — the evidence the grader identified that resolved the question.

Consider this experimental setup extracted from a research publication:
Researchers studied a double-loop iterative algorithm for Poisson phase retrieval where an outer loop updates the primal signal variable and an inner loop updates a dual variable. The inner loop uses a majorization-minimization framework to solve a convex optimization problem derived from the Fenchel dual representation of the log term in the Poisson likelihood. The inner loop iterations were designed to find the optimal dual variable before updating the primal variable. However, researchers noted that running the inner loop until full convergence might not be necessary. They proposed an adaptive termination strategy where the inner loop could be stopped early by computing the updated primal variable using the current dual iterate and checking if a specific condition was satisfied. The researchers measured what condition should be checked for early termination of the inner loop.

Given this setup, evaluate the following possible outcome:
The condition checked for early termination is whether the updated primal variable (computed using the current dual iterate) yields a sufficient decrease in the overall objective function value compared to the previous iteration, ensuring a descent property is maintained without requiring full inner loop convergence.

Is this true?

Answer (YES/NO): NO